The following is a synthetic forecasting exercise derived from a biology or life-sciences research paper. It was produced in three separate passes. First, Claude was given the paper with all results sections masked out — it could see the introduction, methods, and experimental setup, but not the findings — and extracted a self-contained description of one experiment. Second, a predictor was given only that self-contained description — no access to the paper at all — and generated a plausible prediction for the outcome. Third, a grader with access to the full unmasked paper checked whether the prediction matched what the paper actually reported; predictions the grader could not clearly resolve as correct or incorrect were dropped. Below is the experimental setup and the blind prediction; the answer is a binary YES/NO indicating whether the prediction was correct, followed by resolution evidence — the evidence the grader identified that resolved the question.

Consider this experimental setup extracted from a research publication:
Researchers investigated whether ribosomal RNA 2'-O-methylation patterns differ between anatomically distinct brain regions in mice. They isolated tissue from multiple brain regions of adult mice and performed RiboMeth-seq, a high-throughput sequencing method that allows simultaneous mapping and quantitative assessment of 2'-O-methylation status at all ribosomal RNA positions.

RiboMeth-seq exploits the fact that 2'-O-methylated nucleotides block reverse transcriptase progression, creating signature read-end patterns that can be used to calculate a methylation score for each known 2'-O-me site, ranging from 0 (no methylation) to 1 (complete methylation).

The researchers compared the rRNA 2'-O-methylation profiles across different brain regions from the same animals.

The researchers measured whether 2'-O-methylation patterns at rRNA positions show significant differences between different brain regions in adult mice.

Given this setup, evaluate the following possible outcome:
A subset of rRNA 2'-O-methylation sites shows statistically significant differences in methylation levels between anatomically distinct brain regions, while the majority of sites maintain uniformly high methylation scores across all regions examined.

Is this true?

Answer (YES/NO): YES